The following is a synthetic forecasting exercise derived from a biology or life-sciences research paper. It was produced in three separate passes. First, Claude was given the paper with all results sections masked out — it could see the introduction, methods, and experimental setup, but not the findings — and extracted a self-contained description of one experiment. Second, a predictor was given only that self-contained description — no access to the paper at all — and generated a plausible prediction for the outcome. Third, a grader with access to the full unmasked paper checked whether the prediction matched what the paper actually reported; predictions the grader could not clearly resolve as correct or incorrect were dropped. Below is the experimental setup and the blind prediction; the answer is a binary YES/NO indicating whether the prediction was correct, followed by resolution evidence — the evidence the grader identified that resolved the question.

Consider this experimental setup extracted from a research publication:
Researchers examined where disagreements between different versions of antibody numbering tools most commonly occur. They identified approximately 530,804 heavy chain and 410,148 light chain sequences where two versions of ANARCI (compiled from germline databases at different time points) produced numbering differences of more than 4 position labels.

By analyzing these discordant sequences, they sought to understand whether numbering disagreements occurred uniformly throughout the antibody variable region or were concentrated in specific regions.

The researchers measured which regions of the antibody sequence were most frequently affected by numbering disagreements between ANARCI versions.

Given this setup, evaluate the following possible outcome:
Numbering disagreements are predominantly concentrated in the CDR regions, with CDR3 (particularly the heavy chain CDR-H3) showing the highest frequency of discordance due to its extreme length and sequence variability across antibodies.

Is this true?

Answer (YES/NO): NO